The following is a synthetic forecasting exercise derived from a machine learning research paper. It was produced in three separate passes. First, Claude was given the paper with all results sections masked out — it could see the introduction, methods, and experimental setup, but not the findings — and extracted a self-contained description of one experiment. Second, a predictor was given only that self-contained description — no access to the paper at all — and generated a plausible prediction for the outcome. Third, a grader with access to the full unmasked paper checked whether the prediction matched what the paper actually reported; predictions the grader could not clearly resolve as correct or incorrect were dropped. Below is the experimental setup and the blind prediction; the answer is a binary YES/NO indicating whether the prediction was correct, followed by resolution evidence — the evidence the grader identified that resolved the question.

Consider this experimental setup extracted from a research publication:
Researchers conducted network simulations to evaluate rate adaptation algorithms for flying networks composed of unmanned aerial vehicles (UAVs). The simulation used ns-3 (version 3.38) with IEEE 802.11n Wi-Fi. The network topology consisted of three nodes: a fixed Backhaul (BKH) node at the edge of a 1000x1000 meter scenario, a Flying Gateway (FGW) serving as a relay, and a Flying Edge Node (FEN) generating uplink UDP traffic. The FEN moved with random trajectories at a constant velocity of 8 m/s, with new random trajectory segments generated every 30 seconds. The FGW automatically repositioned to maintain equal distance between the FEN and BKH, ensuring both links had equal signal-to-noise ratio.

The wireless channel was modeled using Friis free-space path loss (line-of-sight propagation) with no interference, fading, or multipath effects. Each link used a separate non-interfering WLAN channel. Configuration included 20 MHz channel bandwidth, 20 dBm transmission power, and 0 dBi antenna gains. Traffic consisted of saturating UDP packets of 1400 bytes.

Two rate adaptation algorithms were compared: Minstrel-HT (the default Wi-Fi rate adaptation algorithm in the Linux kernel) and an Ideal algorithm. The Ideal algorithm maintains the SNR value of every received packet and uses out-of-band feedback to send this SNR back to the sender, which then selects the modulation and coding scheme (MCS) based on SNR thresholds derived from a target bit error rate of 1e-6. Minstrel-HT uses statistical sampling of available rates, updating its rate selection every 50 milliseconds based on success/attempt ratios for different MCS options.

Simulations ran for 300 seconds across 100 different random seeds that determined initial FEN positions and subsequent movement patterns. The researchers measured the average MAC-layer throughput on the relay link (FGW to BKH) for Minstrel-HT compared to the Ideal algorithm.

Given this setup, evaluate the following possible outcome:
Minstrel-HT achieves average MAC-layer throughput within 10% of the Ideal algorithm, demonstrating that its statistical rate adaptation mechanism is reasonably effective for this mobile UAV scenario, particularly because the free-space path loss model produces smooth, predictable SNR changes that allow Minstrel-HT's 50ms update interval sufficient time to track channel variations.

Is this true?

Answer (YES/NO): YES